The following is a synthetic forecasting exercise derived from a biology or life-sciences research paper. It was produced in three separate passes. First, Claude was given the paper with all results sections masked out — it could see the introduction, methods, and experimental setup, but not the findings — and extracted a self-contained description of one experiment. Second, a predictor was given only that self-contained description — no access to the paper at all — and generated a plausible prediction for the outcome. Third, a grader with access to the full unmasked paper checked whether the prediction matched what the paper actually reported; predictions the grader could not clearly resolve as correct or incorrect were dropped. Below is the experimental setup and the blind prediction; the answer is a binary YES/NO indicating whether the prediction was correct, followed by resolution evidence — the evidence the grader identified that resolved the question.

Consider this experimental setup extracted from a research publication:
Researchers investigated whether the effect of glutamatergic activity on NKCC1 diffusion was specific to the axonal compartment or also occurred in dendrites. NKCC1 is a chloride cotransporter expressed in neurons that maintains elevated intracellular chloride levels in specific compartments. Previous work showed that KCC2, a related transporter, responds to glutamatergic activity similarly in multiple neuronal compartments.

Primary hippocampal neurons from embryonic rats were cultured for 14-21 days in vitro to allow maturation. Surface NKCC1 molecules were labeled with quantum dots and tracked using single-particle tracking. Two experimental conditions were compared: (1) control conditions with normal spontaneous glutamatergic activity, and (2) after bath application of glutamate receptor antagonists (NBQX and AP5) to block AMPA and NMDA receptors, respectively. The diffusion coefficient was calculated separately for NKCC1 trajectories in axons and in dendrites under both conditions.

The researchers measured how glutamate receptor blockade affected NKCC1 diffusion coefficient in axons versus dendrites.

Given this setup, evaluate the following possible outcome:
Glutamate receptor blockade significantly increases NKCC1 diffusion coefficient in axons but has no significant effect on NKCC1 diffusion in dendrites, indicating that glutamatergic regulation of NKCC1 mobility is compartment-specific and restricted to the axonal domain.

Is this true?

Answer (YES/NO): NO